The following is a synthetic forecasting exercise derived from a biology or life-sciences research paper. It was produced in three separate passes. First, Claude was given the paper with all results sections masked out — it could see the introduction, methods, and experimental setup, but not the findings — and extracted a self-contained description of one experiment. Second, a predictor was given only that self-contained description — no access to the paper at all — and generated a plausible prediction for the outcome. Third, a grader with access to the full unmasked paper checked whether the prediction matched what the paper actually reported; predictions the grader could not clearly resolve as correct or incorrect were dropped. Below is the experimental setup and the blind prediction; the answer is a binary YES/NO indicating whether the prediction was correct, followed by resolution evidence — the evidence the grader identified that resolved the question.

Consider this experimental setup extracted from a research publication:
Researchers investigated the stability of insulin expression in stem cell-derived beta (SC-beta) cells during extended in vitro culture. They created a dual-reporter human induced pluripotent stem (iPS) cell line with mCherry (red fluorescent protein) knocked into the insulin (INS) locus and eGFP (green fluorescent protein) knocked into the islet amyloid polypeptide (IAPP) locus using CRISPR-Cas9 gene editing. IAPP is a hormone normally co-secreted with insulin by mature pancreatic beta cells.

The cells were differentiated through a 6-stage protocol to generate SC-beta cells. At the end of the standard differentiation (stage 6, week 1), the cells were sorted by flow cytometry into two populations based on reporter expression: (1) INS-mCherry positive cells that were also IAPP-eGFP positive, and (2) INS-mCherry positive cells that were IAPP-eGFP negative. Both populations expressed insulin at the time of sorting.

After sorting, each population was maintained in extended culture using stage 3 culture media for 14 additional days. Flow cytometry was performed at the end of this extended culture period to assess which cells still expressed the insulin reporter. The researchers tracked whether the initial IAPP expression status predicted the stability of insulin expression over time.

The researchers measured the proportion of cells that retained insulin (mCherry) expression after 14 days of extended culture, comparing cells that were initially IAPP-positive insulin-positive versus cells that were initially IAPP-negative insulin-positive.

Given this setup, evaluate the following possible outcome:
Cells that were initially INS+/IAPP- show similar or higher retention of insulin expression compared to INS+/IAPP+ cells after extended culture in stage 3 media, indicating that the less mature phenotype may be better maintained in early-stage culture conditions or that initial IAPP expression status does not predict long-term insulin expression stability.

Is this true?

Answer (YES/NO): NO